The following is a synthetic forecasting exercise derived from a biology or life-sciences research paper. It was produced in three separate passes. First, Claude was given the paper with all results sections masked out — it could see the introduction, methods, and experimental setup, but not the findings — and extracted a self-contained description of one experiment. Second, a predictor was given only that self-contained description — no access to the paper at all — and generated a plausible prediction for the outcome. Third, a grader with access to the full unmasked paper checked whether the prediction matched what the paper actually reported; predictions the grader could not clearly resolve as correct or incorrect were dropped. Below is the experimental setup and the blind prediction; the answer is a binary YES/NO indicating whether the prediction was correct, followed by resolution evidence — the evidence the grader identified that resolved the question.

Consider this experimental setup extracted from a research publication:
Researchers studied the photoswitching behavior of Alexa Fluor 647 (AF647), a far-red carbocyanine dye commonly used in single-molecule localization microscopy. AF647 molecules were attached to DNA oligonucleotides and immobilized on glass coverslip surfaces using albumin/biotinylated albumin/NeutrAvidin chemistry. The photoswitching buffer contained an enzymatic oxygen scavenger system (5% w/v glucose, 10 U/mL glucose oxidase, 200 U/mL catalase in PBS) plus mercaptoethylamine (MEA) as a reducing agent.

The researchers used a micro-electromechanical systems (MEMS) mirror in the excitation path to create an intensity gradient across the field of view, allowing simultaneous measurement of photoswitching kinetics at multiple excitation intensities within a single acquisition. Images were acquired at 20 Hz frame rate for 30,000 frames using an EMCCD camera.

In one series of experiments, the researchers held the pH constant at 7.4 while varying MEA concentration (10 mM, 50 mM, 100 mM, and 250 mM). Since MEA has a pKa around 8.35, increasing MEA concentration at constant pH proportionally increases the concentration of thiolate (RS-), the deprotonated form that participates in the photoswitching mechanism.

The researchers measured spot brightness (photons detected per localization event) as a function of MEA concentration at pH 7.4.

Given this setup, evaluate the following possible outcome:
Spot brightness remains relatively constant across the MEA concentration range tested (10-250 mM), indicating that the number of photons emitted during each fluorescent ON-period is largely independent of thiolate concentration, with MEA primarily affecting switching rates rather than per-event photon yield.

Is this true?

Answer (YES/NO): NO